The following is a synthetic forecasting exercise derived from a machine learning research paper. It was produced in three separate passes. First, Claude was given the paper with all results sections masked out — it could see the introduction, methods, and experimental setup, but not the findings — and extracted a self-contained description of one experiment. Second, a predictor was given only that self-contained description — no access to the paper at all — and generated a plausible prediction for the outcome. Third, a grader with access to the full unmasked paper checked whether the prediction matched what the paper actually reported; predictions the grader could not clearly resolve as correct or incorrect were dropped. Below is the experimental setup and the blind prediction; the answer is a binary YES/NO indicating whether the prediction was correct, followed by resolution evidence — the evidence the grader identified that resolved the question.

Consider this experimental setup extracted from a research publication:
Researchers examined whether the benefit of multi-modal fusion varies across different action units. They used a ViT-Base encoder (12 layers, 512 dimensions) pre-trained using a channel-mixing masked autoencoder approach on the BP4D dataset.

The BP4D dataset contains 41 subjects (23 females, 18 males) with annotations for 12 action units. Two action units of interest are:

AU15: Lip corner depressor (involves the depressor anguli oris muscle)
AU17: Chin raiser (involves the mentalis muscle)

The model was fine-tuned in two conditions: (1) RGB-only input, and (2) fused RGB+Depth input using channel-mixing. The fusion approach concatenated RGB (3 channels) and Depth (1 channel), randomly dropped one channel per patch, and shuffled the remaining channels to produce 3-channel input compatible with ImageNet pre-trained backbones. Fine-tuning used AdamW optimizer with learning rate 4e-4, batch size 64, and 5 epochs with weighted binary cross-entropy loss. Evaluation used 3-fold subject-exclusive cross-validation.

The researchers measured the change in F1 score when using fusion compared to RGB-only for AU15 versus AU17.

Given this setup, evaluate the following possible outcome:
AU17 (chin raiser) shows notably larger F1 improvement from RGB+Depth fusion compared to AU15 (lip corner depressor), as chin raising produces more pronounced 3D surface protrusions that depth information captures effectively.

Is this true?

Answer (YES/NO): YES